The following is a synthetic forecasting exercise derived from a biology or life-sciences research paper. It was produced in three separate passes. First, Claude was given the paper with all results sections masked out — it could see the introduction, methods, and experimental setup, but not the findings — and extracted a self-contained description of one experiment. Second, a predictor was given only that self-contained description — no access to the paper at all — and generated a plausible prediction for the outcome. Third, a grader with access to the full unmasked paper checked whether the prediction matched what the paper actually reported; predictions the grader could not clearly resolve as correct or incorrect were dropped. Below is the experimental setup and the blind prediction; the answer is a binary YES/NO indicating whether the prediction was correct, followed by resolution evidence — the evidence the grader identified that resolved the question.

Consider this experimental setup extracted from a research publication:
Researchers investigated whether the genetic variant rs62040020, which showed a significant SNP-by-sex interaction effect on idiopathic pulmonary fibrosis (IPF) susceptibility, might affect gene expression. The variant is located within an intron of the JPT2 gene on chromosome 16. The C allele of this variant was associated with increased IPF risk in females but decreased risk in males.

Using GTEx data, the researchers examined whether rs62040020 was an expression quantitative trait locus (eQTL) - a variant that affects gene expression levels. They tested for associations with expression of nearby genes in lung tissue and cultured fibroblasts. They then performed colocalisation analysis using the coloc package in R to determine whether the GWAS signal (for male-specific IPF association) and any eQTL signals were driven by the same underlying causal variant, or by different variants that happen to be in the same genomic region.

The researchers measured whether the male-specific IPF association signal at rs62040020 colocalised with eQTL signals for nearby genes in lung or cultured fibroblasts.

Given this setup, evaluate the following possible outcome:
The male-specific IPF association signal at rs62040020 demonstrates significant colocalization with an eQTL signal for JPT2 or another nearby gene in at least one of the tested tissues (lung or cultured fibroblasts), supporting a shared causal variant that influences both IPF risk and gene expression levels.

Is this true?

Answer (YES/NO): NO